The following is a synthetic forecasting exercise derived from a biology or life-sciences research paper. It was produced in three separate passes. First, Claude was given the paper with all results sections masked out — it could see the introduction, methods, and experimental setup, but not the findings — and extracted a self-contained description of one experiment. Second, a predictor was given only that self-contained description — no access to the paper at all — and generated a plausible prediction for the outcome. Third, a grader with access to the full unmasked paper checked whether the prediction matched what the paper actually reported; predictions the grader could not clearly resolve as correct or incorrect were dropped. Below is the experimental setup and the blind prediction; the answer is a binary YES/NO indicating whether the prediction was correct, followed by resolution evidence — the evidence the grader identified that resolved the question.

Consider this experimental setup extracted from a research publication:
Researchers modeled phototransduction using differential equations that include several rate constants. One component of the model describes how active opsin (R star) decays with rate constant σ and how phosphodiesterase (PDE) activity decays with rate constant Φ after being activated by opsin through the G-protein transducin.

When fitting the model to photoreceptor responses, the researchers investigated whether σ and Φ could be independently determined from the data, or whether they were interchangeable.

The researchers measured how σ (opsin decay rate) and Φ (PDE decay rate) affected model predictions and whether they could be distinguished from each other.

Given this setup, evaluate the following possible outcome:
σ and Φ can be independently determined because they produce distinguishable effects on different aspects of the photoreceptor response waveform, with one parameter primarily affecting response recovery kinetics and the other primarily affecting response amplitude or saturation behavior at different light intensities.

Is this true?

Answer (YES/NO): NO